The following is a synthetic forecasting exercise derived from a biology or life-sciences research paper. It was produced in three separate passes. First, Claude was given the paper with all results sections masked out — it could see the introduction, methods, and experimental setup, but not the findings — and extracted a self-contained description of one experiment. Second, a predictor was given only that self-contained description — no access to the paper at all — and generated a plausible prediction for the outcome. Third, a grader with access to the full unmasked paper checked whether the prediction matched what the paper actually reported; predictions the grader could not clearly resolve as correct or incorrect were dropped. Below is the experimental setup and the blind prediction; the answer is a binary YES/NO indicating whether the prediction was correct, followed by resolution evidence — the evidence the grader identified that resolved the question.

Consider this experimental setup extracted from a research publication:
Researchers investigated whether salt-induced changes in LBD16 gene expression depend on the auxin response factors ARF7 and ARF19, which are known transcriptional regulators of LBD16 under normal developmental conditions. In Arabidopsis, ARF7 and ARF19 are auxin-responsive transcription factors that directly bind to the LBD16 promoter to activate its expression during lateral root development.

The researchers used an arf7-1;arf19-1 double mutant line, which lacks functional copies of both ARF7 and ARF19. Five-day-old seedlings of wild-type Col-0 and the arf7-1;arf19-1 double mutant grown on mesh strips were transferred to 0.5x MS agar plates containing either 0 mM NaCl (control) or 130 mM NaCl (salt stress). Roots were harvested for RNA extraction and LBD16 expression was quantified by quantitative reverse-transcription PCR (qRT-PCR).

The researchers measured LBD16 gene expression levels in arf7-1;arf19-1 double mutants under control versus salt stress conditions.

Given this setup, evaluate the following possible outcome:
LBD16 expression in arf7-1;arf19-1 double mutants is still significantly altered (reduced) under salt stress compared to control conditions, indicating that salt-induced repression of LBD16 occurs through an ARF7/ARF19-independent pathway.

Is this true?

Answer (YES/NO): NO